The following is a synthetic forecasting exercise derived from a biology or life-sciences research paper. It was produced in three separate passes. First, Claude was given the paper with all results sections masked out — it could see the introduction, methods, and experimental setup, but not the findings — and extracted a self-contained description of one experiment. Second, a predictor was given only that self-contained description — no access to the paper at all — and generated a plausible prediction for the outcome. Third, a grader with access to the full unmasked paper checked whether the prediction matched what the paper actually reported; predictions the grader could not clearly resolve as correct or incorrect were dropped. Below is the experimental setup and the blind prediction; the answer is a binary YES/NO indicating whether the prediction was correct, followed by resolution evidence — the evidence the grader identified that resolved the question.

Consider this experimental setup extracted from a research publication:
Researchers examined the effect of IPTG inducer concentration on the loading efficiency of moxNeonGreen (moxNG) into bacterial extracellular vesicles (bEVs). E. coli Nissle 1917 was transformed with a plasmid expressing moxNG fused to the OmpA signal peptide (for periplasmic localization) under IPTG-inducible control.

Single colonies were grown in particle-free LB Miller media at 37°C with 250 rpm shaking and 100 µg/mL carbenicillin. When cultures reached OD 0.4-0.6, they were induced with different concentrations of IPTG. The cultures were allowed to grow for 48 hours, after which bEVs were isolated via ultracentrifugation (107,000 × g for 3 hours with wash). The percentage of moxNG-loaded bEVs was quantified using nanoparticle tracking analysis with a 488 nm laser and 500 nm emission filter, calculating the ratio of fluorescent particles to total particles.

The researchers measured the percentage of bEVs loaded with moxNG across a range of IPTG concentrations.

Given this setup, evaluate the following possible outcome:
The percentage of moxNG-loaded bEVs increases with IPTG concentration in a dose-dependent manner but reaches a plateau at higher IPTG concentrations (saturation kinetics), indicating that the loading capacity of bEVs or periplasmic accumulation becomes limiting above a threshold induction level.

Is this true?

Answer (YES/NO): NO